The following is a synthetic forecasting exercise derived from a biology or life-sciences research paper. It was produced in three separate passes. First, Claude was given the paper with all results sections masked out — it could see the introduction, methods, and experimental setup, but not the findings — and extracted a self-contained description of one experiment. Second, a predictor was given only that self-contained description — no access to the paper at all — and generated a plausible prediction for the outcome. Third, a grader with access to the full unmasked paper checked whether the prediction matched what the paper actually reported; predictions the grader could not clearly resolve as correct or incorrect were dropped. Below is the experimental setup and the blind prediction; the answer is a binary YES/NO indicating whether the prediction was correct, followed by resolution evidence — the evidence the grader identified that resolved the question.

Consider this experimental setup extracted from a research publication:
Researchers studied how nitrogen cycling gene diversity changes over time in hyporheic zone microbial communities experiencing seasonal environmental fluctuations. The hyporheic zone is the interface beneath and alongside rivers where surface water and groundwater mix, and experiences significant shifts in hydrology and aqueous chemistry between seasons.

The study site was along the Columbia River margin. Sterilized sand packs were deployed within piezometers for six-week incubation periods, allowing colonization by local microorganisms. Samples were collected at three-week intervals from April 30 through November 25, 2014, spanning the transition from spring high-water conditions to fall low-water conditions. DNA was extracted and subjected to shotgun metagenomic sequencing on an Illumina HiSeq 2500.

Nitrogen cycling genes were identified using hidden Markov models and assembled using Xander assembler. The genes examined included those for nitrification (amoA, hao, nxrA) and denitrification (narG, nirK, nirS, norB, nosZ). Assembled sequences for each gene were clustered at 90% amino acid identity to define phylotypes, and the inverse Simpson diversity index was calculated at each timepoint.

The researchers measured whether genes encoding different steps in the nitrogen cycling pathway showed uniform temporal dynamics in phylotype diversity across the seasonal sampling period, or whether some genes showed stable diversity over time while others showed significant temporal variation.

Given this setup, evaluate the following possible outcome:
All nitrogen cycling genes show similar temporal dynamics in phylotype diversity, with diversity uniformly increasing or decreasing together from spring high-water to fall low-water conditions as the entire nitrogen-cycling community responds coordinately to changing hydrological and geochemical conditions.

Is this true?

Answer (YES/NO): NO